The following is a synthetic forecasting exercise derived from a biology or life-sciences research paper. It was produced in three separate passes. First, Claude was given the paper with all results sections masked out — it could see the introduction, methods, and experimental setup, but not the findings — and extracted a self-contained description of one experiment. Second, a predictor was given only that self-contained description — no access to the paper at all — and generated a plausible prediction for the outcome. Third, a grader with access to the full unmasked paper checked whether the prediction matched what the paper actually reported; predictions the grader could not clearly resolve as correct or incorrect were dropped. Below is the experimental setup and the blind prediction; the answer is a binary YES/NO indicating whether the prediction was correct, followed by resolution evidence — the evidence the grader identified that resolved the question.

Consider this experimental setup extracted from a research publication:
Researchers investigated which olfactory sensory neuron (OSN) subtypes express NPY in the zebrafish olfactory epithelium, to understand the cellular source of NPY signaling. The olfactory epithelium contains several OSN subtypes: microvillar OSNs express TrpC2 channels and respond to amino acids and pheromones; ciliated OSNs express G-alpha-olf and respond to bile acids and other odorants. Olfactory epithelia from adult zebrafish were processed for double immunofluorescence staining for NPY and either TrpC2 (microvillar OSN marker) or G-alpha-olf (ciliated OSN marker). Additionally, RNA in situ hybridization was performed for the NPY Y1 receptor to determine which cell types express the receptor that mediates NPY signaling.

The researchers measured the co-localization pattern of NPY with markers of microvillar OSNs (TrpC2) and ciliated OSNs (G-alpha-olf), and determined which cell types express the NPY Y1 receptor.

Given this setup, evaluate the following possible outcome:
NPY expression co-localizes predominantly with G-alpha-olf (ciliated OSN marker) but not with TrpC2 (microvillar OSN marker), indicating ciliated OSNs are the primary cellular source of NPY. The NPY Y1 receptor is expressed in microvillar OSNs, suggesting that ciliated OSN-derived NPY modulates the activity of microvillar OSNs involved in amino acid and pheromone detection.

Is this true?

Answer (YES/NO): NO